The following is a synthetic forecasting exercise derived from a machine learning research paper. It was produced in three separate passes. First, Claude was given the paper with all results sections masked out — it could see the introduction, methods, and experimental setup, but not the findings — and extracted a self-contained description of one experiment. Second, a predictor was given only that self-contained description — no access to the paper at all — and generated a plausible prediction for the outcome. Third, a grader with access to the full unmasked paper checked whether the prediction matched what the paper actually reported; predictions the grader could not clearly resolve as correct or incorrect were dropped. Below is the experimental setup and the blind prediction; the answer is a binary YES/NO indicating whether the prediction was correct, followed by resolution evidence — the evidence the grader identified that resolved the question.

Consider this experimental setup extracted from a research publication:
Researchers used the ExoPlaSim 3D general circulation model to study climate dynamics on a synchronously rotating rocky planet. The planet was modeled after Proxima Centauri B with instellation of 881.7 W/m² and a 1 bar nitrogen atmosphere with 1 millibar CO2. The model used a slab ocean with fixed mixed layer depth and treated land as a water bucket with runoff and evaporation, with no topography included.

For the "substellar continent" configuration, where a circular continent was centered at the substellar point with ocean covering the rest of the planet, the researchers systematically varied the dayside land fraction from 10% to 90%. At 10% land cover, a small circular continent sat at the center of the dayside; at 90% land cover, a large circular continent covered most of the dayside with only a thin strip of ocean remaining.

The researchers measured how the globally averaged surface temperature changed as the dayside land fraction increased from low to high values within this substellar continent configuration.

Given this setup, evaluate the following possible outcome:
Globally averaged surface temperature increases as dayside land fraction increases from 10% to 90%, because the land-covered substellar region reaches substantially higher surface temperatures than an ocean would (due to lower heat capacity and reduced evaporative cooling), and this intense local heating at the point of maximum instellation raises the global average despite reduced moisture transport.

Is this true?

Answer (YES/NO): NO